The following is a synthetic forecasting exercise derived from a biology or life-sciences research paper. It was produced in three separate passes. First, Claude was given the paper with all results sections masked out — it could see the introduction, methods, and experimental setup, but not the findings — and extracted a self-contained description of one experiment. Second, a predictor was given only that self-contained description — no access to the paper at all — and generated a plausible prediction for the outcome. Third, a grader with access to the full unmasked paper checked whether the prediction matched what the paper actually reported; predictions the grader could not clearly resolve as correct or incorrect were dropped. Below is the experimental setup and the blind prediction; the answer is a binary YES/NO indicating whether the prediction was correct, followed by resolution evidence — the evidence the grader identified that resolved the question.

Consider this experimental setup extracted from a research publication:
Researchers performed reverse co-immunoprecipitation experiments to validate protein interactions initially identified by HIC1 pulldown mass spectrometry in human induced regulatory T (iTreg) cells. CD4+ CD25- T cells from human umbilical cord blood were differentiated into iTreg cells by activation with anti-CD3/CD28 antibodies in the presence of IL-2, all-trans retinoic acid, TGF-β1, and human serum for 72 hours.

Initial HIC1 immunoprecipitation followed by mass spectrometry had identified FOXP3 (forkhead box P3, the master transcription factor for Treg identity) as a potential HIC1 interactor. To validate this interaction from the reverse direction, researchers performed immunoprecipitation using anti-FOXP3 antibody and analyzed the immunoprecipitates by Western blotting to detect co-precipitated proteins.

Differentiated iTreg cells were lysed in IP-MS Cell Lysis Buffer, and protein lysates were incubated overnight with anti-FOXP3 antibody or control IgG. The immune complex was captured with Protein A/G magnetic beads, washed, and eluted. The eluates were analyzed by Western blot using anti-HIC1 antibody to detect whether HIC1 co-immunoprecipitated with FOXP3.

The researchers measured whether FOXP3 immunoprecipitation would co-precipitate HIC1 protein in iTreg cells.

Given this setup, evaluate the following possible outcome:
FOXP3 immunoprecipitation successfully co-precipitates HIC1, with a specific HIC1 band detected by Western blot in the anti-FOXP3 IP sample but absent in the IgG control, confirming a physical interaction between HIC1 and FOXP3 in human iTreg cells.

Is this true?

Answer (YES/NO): YES